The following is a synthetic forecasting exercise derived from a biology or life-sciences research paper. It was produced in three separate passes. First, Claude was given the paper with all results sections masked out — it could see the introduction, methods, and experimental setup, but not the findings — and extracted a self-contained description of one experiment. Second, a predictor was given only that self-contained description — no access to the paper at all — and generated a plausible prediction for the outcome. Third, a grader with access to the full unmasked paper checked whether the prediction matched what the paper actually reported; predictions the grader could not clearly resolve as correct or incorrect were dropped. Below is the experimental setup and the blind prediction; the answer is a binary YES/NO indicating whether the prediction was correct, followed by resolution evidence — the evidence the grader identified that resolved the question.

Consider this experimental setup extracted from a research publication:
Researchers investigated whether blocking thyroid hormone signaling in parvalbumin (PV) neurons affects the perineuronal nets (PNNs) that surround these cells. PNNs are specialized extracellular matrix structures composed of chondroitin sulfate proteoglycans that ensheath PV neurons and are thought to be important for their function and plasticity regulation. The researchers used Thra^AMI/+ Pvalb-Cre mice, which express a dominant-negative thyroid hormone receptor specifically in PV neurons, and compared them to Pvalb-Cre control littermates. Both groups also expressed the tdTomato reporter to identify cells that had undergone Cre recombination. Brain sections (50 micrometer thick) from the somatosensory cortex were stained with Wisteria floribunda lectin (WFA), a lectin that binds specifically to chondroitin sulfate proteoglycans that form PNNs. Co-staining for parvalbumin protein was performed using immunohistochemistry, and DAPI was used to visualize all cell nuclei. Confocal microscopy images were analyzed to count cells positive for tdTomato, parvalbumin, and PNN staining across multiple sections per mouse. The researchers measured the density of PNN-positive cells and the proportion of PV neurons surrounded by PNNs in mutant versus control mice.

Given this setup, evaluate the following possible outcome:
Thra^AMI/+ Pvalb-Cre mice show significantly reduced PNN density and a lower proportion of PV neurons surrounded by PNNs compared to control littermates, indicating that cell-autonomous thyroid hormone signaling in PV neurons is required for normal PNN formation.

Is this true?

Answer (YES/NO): NO